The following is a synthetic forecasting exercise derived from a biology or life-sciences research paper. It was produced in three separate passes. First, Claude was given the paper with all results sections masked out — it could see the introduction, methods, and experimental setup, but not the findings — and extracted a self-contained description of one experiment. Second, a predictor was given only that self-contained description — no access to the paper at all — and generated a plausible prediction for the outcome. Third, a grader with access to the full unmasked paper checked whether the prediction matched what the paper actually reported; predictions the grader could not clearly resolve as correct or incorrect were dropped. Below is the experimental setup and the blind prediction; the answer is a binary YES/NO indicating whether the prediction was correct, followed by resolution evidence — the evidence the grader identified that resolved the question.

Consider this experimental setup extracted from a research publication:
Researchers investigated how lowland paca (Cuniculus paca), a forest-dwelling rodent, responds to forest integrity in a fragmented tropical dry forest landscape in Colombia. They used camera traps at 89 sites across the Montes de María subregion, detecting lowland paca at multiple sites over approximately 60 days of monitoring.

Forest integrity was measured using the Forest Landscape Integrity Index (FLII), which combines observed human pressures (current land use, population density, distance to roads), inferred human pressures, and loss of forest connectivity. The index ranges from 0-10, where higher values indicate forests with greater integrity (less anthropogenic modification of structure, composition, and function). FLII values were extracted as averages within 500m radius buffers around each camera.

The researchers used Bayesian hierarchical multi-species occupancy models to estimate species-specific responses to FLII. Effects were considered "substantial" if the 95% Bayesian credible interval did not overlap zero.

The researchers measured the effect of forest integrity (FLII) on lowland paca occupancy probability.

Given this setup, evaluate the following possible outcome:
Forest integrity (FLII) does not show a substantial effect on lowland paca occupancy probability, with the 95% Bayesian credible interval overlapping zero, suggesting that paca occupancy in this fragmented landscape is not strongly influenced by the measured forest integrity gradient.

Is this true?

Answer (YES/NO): NO